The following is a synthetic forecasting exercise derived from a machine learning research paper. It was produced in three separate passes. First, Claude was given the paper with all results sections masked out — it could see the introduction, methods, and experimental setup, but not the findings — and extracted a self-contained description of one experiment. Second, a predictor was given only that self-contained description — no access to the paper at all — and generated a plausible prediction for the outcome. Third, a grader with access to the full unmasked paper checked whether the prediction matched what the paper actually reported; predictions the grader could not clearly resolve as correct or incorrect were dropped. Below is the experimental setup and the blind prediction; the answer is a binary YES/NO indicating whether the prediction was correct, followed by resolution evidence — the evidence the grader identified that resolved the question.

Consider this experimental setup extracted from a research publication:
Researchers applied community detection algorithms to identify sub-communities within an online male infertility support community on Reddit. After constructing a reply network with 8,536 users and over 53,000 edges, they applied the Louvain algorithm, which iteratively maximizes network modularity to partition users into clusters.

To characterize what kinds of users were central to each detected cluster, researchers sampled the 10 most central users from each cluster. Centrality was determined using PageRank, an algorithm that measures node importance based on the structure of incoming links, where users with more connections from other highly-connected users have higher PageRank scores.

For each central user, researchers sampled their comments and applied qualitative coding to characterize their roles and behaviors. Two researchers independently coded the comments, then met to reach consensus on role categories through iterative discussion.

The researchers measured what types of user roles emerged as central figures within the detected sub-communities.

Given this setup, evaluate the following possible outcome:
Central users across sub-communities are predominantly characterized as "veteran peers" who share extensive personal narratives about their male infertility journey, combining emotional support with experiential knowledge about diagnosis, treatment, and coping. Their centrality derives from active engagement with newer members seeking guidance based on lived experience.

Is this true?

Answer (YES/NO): NO